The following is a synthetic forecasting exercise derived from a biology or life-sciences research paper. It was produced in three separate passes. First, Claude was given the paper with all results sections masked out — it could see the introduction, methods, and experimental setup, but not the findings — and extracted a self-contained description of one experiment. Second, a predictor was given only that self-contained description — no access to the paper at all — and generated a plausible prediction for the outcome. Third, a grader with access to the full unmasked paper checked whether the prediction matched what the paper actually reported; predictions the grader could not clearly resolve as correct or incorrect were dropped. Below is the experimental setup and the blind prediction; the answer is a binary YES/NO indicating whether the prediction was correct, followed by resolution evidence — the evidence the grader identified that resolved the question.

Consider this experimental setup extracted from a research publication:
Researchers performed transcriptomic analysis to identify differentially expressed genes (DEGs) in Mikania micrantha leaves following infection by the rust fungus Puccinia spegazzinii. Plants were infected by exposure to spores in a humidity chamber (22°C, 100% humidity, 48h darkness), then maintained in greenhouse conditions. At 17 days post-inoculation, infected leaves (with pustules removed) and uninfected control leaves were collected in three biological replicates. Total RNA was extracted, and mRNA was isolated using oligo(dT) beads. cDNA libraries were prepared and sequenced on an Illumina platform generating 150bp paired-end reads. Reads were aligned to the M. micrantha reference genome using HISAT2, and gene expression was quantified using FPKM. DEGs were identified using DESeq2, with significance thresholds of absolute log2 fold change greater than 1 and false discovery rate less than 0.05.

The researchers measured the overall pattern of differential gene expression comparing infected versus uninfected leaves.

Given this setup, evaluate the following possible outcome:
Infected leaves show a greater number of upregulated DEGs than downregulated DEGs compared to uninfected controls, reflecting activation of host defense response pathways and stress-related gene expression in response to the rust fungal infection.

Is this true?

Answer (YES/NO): NO